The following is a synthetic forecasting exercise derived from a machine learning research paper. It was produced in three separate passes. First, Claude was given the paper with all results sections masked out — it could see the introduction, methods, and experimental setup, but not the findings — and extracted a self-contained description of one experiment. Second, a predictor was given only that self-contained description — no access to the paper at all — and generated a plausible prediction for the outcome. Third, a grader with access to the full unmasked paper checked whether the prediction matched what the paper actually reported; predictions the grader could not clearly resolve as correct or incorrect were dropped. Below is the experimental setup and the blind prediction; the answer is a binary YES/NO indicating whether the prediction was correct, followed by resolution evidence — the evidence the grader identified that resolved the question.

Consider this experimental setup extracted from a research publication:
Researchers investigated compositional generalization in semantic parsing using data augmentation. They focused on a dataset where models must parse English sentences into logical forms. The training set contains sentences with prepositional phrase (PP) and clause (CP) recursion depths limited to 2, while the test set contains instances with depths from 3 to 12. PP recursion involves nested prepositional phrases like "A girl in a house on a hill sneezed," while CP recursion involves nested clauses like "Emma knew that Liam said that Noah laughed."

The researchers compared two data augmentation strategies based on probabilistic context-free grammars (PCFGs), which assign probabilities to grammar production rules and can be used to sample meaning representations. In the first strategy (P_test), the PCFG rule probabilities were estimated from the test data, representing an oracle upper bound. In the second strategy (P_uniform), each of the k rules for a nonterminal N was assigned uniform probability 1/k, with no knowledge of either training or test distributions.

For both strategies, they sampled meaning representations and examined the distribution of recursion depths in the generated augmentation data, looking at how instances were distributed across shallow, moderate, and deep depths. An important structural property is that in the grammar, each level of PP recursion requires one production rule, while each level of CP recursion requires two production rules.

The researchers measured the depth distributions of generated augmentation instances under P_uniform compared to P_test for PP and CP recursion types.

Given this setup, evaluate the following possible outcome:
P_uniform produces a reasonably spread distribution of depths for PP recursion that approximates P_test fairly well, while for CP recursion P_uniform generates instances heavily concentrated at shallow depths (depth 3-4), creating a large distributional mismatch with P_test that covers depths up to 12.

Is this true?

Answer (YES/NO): NO